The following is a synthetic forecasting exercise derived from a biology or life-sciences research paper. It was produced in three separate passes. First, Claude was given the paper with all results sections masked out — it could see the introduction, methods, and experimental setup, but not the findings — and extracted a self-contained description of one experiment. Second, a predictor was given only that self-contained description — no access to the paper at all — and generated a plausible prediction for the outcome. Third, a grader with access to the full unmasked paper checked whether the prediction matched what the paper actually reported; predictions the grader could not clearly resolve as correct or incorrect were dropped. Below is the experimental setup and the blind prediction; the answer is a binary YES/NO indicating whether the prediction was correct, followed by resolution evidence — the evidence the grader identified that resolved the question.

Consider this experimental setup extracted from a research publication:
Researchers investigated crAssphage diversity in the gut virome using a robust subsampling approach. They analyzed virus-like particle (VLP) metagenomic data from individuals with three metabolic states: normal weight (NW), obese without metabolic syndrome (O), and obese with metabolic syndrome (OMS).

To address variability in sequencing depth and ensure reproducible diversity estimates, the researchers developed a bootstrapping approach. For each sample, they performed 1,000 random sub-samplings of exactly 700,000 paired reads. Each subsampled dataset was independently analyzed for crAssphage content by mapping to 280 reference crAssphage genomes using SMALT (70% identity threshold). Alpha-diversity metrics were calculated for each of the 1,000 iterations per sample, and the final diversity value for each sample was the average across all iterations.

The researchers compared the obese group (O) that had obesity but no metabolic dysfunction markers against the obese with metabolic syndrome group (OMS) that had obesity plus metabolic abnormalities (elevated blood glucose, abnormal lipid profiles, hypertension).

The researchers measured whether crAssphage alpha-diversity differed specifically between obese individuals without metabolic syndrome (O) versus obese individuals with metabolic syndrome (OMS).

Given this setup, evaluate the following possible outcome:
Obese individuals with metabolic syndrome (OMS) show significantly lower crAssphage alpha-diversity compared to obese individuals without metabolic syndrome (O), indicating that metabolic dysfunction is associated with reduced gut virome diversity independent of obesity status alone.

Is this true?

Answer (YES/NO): NO